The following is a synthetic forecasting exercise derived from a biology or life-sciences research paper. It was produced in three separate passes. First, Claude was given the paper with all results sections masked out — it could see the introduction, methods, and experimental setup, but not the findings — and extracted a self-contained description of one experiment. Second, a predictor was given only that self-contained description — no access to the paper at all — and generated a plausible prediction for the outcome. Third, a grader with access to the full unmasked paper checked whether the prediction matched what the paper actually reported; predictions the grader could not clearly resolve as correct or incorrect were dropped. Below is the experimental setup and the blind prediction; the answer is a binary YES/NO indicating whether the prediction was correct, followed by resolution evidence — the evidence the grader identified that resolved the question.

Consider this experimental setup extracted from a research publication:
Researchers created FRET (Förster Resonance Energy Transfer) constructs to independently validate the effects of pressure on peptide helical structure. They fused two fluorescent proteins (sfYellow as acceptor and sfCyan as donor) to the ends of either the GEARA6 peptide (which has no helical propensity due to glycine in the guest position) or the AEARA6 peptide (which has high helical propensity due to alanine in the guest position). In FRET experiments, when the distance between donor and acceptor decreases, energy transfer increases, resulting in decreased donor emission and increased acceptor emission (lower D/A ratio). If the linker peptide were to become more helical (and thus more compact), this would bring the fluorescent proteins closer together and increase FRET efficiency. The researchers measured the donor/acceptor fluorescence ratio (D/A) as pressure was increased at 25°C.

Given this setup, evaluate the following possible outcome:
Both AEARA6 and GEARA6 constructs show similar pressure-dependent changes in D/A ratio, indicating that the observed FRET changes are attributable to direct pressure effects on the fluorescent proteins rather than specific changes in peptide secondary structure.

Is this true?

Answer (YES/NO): NO